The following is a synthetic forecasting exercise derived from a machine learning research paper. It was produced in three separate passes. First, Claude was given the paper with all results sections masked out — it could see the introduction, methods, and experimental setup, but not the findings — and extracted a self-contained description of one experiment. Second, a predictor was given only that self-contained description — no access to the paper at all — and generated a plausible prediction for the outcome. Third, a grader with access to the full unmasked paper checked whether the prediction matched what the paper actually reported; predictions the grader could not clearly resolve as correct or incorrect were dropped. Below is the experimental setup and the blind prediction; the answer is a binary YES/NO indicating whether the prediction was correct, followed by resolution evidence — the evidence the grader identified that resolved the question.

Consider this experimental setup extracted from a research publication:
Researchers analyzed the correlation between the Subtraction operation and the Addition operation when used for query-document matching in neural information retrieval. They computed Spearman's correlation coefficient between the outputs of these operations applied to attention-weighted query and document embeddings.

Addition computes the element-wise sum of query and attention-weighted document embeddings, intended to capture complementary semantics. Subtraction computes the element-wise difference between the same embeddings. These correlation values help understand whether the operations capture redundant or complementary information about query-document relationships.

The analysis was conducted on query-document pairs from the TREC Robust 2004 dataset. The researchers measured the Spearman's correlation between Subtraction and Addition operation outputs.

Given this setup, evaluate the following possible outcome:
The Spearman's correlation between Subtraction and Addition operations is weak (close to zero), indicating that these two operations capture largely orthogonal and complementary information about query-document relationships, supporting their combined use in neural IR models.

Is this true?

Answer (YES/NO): NO